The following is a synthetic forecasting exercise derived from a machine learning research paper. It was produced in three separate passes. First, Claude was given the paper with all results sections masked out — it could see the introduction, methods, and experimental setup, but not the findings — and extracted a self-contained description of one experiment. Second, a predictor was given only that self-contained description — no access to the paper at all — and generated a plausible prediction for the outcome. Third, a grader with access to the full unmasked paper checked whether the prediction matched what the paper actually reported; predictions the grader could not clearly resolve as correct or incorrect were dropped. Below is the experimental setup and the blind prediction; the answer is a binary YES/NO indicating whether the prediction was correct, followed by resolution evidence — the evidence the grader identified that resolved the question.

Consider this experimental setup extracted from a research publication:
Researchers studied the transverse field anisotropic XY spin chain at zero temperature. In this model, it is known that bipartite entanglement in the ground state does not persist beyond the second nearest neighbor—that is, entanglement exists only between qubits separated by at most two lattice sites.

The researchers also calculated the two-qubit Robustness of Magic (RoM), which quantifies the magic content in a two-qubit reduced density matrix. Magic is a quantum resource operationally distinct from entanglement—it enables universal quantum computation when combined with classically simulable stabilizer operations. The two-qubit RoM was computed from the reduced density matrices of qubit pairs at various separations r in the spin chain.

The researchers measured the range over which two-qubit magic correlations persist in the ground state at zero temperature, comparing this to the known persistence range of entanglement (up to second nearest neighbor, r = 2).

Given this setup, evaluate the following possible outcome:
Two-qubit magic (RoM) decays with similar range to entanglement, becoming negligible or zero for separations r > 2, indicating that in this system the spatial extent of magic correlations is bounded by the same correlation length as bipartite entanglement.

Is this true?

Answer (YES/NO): NO